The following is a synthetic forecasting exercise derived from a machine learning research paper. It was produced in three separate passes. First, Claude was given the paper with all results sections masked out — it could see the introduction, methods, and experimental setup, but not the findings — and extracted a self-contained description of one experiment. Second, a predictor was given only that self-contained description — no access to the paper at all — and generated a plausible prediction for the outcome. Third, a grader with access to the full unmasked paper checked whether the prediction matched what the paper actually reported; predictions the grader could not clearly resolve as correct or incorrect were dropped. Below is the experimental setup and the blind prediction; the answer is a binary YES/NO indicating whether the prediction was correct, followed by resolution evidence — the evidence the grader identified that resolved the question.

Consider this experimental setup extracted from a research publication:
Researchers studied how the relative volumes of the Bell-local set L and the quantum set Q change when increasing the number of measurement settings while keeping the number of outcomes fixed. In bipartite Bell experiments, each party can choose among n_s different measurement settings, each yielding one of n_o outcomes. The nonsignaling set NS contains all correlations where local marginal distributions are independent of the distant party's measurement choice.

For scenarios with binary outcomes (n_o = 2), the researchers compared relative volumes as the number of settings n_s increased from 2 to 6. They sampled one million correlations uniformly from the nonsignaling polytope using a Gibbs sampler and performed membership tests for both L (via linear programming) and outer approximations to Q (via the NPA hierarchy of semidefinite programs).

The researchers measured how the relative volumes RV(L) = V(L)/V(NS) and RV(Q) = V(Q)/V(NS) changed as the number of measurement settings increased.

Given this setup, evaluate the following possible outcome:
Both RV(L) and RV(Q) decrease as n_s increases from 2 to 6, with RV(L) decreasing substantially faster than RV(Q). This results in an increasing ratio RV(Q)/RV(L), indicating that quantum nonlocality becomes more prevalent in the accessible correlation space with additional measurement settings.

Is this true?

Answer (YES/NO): NO